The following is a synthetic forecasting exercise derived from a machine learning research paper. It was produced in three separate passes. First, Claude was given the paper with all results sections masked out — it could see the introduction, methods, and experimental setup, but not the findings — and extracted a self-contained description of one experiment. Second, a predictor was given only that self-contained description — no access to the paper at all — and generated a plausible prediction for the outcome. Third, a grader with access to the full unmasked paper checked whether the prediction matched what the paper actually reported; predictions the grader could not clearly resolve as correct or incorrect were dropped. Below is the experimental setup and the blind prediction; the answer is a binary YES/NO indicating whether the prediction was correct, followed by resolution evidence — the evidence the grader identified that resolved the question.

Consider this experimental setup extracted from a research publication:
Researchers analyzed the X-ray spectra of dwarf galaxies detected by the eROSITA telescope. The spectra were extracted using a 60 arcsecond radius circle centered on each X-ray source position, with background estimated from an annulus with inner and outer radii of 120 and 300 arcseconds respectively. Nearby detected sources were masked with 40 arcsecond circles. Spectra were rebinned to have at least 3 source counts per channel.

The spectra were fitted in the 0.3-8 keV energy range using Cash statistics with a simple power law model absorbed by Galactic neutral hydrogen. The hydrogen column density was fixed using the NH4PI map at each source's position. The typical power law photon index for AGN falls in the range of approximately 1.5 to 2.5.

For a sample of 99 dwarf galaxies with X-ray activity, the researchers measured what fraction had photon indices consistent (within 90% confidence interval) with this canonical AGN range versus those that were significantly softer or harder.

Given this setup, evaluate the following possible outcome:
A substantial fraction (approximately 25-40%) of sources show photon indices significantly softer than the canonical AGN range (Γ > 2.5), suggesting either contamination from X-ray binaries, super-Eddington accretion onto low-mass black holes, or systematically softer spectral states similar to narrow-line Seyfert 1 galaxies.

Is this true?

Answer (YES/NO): NO